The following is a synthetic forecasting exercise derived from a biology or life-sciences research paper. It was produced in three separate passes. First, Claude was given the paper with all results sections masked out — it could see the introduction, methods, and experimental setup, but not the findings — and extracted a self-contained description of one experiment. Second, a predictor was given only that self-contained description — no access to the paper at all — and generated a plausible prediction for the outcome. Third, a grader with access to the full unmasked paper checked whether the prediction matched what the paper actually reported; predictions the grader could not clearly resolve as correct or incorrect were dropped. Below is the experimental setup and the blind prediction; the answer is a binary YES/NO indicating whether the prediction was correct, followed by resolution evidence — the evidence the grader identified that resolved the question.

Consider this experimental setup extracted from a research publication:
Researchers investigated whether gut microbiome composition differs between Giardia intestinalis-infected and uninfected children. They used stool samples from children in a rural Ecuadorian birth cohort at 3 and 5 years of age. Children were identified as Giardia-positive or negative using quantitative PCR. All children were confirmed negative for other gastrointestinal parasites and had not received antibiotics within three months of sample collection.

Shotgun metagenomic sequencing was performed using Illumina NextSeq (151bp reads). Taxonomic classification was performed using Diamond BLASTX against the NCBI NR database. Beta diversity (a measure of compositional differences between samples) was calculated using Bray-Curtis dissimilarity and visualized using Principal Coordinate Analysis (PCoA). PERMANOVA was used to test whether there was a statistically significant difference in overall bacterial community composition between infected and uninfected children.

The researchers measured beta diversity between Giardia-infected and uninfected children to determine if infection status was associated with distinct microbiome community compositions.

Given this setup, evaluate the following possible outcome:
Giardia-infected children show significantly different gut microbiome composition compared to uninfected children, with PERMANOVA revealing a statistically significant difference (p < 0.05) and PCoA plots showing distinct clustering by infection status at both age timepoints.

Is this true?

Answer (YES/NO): NO